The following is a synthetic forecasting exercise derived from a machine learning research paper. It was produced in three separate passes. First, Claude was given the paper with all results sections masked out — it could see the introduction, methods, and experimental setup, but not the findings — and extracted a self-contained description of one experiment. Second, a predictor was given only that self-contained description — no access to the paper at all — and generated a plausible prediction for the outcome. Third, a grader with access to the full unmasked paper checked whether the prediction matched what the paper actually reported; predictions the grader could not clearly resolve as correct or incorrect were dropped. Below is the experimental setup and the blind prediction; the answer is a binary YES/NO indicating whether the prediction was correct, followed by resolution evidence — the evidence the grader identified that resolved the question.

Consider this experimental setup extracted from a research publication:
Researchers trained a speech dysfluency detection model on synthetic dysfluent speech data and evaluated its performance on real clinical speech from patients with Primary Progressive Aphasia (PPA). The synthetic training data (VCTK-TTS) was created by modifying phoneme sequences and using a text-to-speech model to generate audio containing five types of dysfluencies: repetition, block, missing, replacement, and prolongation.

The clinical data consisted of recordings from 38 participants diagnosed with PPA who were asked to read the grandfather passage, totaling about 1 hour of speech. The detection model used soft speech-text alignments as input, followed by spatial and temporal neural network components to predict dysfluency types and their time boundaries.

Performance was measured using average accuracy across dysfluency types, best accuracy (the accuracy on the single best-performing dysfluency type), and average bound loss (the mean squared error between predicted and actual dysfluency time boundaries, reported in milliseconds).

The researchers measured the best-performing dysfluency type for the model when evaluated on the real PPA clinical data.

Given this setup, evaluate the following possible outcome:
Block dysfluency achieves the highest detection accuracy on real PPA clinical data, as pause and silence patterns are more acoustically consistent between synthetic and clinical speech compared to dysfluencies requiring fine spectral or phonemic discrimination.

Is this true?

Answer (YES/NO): YES